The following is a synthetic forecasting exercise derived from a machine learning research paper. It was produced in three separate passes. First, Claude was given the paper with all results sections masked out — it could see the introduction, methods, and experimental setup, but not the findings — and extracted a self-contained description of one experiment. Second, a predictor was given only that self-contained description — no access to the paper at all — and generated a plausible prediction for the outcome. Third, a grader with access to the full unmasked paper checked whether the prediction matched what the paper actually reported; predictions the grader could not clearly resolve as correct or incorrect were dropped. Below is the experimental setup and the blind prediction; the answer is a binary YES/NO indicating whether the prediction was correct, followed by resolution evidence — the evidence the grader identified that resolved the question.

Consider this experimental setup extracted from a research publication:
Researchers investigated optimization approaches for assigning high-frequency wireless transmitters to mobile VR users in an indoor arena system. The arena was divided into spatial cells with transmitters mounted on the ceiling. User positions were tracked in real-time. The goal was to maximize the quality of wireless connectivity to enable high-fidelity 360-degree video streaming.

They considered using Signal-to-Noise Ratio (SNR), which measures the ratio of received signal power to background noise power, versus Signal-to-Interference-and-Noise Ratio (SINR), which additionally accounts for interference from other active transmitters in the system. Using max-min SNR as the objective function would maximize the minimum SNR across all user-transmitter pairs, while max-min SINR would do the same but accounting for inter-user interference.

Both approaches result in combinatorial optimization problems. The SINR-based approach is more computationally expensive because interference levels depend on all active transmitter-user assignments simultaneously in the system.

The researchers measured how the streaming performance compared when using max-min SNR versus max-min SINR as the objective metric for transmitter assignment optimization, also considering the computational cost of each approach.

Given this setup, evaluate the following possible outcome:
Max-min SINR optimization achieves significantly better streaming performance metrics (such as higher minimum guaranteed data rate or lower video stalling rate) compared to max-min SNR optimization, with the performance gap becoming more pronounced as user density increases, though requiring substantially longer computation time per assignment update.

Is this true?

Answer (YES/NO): NO